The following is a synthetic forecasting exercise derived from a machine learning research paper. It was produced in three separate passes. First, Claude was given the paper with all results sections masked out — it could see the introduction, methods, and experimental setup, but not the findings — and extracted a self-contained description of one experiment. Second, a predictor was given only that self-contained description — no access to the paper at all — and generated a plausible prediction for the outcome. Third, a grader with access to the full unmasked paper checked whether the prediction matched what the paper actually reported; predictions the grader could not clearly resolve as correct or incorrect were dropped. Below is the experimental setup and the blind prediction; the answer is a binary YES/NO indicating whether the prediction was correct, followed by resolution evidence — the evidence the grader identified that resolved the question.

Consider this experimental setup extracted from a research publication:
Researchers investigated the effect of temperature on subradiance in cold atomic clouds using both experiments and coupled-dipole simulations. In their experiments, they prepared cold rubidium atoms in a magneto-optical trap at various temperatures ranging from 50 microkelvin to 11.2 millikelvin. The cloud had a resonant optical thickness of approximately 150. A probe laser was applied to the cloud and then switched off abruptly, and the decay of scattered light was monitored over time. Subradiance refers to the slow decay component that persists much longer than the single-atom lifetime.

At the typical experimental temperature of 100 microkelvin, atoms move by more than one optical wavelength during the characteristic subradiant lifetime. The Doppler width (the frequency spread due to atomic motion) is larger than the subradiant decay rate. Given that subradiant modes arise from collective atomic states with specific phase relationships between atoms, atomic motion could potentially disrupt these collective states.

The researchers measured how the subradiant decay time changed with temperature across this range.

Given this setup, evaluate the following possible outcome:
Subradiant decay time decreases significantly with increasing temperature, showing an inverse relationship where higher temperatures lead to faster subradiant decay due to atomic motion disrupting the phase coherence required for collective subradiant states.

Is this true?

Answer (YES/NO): NO